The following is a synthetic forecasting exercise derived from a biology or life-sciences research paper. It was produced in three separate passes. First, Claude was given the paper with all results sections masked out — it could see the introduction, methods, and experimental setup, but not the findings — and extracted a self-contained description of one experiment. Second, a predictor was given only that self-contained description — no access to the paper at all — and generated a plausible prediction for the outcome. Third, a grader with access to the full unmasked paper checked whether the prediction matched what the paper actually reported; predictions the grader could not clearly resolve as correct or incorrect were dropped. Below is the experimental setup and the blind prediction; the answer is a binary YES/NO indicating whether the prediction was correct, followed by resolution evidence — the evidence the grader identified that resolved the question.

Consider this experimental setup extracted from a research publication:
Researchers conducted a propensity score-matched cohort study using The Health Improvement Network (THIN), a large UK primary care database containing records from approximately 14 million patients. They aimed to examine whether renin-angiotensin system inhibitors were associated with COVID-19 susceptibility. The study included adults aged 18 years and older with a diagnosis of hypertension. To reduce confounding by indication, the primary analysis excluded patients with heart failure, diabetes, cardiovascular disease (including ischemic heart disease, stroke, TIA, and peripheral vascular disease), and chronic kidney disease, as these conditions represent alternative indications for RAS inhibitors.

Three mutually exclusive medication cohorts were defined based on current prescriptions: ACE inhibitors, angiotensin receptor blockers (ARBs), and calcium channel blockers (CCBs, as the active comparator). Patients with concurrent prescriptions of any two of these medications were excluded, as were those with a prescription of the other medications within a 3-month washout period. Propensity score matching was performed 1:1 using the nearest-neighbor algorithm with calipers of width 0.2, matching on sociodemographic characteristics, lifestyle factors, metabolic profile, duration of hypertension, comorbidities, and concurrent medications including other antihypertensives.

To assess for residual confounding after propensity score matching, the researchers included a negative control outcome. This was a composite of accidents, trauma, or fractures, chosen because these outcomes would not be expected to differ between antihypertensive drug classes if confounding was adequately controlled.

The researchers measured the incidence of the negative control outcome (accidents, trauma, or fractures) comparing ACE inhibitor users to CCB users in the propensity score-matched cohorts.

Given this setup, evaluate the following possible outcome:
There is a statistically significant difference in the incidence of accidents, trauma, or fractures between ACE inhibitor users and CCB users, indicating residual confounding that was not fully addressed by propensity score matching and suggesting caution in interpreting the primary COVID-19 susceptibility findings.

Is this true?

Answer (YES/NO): NO